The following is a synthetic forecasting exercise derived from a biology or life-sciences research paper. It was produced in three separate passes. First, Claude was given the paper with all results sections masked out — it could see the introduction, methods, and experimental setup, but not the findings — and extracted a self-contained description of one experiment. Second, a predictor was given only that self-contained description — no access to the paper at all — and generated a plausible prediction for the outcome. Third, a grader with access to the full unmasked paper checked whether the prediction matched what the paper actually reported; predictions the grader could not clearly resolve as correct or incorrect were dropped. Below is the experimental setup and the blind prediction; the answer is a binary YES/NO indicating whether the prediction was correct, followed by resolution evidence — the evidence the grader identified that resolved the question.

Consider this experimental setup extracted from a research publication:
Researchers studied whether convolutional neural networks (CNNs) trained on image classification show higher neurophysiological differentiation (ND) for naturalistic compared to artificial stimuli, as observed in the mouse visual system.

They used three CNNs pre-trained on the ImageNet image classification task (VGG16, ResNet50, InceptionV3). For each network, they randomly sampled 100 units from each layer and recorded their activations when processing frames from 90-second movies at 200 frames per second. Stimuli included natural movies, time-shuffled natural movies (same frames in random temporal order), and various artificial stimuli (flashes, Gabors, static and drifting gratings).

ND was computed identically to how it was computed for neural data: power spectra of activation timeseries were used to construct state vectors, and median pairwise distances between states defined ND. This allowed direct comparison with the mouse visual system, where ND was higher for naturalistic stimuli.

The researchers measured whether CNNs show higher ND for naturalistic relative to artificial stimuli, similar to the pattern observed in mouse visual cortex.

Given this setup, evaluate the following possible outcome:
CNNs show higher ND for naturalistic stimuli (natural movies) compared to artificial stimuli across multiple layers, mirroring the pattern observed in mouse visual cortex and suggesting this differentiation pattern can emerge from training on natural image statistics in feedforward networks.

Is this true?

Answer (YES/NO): NO